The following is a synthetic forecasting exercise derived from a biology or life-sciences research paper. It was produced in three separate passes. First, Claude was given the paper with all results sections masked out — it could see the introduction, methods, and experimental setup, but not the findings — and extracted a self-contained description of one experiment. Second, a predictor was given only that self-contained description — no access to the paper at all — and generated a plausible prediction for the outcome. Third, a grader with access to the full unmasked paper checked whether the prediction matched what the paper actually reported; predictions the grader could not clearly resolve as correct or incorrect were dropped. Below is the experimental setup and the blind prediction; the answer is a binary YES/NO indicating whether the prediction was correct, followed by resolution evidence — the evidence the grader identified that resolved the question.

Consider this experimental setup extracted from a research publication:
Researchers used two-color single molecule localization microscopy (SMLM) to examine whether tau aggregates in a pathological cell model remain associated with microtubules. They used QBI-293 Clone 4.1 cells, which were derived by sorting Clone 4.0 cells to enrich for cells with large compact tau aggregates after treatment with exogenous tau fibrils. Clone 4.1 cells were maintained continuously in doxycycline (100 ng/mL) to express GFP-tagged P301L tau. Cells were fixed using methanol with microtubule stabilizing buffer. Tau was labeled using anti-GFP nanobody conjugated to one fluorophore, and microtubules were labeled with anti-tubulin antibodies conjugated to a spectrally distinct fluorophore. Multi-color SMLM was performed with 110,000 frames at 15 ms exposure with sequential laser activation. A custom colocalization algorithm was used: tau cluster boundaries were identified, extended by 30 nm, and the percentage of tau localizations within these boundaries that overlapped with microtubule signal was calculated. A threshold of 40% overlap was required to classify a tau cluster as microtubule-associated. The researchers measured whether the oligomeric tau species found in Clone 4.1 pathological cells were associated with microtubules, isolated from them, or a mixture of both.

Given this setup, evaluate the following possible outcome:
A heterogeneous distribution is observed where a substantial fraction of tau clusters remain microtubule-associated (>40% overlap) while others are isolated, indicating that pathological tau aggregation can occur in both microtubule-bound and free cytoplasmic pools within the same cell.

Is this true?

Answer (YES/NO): NO